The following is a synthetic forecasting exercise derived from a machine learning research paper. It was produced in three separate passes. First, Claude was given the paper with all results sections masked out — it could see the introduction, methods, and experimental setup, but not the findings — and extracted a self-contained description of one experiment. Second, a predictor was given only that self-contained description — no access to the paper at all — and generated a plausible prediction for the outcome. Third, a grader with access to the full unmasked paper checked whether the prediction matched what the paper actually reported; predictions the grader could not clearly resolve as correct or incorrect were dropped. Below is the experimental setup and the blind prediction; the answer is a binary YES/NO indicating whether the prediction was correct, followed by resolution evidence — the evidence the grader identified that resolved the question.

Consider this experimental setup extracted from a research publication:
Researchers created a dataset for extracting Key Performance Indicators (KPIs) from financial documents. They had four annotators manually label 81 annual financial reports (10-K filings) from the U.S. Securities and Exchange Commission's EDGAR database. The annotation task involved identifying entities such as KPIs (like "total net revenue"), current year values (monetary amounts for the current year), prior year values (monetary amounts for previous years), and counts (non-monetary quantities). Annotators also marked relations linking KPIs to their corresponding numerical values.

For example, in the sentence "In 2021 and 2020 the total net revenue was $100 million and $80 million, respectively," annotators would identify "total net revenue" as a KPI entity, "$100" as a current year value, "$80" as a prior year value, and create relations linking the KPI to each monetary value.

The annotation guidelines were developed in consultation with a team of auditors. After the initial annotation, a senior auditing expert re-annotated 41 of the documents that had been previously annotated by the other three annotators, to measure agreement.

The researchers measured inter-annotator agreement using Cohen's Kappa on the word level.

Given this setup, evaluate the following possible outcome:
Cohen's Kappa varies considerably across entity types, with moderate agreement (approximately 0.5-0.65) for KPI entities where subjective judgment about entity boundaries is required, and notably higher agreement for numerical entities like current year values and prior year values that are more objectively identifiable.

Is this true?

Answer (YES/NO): YES